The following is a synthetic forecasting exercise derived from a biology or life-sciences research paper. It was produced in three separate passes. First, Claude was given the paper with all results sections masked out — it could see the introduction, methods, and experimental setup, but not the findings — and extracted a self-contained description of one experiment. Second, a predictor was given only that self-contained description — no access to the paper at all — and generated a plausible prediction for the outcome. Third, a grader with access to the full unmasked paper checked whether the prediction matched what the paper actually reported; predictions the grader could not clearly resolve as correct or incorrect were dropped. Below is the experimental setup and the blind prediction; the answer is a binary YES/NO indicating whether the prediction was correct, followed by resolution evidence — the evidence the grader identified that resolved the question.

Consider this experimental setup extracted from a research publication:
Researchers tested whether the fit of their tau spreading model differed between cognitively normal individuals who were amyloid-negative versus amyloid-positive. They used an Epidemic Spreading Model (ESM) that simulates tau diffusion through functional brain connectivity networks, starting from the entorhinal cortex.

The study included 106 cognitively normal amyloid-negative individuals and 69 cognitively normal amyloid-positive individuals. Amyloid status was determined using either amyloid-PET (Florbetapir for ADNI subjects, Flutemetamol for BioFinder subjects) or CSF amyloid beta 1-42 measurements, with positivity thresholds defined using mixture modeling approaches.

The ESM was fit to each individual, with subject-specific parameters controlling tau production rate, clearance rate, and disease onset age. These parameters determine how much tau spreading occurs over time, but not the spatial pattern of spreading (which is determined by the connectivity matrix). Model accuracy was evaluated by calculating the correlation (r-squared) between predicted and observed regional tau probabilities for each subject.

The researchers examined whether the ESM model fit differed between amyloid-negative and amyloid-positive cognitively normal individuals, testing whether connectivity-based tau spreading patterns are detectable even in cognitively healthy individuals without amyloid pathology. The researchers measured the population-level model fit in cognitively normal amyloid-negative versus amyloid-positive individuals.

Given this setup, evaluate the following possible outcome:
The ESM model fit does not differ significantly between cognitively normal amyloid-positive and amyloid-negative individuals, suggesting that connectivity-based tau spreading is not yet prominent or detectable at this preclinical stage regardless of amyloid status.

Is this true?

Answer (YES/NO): NO